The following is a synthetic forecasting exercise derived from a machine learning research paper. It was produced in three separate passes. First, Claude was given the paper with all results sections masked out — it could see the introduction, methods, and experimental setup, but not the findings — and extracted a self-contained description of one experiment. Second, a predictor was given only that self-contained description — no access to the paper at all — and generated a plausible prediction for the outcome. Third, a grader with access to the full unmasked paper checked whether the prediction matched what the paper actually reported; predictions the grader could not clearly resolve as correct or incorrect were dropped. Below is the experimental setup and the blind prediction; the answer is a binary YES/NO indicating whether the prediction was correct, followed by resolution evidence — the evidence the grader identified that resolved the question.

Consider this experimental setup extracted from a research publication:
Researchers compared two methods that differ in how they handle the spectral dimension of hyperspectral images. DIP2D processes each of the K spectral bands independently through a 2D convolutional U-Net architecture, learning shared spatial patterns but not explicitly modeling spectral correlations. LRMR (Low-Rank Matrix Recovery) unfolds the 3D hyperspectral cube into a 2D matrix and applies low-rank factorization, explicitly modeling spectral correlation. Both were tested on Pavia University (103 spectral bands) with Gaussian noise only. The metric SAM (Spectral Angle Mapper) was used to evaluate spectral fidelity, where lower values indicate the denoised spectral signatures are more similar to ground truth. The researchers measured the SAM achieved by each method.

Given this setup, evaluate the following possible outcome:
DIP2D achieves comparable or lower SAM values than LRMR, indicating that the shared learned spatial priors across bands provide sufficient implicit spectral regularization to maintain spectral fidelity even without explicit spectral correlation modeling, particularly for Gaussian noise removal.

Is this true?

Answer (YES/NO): YES